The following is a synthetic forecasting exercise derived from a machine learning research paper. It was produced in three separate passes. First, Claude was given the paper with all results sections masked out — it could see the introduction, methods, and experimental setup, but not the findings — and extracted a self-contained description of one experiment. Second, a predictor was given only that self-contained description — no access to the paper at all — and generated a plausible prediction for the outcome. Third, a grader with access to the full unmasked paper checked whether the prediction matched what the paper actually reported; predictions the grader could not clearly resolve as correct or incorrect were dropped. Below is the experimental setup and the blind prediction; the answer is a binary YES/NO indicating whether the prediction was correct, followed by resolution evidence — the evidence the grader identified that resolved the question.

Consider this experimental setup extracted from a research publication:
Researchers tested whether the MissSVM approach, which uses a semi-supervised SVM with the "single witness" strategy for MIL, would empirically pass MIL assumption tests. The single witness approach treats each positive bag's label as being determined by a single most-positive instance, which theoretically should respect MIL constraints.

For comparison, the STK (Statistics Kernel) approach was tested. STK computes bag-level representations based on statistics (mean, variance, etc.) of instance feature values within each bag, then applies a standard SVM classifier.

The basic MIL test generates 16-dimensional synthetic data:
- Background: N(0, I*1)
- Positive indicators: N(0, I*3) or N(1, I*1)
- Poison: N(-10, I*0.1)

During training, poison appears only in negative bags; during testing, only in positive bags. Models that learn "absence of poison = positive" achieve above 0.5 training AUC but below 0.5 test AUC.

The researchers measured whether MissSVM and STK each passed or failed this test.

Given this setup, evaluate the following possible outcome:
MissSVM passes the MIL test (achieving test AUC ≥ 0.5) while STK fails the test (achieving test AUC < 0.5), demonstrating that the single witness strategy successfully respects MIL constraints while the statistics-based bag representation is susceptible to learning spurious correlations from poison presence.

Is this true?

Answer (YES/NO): YES